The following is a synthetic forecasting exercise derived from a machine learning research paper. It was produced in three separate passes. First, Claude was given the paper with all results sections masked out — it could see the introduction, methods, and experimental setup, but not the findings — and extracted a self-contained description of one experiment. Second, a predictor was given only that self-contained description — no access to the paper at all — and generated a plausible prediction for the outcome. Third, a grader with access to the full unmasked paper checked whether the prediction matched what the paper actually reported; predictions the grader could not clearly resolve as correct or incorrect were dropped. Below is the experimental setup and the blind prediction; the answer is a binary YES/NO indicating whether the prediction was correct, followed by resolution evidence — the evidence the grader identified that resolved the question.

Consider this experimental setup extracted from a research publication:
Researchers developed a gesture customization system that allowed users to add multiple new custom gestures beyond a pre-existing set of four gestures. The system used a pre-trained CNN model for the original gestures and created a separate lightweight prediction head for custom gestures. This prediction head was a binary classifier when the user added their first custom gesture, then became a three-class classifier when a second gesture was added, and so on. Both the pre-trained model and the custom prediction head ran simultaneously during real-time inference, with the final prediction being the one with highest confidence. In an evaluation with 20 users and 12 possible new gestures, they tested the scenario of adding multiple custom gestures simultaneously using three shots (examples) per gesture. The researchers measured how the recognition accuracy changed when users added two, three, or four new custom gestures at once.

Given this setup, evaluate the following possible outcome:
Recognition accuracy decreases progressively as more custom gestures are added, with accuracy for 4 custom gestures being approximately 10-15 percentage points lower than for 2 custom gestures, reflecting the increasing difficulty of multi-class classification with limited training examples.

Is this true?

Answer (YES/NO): NO